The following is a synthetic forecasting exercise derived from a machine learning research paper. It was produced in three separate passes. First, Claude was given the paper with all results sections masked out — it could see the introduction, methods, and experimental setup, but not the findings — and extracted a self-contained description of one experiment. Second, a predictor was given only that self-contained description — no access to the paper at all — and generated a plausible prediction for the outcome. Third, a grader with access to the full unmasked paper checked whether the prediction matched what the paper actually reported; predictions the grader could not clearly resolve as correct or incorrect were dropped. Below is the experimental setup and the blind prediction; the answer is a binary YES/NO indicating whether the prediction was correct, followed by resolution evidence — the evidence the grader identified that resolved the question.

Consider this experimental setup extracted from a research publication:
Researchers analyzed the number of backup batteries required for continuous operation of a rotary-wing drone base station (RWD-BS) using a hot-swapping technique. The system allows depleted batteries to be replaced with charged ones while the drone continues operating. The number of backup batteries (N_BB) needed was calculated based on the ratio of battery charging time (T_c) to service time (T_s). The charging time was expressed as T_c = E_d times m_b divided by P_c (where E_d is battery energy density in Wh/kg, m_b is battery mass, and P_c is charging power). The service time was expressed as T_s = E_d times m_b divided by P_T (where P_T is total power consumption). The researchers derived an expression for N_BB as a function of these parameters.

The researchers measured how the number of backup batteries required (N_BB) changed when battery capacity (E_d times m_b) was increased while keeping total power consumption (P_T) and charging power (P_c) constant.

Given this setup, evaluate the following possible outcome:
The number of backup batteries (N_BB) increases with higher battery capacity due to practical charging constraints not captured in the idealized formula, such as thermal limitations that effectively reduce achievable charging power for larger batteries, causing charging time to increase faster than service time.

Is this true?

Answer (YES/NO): NO